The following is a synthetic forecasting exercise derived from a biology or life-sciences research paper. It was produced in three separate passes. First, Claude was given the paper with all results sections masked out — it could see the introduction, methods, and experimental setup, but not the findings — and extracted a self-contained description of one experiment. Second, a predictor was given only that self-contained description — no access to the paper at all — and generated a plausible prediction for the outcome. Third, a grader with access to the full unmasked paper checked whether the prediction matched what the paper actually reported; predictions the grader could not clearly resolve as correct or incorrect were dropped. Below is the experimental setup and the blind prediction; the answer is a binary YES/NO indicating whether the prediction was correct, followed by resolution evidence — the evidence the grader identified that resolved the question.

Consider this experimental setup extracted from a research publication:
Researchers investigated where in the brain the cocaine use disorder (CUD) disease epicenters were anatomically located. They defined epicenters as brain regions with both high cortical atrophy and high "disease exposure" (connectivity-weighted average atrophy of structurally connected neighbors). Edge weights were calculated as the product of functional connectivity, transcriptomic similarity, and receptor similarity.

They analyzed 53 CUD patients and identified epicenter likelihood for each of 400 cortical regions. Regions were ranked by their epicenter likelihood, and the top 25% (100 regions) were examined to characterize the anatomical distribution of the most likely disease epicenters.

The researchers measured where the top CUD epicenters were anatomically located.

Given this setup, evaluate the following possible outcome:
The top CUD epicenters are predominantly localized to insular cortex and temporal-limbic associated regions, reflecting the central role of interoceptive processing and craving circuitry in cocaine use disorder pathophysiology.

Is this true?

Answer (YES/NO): NO